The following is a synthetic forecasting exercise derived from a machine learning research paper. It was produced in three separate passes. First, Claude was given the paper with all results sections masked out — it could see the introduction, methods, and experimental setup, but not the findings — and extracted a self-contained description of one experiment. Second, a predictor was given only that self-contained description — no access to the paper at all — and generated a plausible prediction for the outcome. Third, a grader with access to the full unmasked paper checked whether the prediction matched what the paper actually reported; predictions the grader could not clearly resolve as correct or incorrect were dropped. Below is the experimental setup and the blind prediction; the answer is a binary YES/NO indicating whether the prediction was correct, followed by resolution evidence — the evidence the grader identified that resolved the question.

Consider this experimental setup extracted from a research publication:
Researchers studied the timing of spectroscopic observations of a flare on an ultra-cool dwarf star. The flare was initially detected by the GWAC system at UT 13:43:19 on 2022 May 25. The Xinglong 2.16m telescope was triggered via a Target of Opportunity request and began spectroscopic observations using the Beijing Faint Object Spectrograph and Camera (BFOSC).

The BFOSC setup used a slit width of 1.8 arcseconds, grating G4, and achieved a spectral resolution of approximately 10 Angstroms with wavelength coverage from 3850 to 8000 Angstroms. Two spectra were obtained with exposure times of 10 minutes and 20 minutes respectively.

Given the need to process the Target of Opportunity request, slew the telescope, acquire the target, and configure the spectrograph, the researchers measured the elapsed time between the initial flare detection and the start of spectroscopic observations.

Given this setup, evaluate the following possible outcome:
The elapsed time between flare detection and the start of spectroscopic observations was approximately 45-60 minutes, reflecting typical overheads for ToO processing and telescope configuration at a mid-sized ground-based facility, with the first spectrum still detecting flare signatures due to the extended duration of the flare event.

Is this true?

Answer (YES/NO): NO